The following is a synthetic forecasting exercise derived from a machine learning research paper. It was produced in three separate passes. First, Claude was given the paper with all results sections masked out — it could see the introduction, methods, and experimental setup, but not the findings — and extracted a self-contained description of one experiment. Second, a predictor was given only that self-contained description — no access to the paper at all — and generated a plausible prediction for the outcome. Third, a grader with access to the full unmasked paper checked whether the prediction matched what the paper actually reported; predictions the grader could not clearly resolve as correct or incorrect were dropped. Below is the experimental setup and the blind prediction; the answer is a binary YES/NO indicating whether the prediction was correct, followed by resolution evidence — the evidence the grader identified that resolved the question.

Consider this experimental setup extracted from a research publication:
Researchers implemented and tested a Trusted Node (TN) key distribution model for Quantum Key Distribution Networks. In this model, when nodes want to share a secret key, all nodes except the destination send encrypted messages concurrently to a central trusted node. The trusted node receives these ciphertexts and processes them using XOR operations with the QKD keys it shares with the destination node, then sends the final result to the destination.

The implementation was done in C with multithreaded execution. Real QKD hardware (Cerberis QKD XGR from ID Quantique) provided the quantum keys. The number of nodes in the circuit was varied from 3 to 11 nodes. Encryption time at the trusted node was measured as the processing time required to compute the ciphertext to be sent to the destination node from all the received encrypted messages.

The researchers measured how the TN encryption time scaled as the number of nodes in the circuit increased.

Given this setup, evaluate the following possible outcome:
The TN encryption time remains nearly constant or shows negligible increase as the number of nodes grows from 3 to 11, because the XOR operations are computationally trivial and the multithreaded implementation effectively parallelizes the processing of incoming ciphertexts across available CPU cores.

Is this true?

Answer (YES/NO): NO